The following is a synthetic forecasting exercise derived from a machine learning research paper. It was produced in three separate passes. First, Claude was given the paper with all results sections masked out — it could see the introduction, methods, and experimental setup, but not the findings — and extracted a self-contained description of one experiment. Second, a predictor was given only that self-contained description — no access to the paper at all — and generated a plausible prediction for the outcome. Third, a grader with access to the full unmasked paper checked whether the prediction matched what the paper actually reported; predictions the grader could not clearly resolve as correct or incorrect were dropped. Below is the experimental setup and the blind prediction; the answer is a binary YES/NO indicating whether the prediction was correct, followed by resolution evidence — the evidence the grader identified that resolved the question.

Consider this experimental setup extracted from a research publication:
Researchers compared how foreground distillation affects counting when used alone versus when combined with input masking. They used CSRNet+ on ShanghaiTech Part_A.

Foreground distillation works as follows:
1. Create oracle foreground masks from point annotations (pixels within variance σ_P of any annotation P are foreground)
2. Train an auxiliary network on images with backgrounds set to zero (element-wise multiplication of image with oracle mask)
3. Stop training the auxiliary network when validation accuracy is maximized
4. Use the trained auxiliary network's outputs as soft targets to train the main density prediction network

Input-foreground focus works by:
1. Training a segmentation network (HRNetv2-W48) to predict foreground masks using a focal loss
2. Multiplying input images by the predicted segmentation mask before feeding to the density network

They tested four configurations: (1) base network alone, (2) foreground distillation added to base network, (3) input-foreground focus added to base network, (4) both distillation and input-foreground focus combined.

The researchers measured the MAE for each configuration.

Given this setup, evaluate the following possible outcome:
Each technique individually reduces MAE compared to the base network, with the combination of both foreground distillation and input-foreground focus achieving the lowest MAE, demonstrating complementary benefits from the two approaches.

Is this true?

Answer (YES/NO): YES